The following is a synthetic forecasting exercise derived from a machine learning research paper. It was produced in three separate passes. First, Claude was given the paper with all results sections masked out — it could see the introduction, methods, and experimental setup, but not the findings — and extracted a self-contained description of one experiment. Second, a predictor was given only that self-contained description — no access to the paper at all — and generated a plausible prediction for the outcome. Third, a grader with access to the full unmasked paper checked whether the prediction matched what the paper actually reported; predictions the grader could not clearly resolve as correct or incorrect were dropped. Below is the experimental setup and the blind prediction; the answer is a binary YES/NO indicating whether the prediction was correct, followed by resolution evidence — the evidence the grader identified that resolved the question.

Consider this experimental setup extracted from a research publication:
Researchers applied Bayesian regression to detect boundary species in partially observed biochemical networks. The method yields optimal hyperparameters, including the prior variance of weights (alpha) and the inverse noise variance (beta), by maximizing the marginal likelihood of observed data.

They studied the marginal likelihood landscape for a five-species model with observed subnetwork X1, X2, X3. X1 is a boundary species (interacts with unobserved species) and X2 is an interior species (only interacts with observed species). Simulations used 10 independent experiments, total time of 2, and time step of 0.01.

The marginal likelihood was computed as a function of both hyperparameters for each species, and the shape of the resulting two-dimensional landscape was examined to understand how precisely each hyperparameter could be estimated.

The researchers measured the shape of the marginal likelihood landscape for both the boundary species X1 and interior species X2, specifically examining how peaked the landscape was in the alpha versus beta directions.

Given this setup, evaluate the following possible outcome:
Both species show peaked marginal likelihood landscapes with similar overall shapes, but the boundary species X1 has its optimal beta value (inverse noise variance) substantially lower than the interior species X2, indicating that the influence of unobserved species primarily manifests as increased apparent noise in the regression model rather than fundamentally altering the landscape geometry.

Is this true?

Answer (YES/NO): YES